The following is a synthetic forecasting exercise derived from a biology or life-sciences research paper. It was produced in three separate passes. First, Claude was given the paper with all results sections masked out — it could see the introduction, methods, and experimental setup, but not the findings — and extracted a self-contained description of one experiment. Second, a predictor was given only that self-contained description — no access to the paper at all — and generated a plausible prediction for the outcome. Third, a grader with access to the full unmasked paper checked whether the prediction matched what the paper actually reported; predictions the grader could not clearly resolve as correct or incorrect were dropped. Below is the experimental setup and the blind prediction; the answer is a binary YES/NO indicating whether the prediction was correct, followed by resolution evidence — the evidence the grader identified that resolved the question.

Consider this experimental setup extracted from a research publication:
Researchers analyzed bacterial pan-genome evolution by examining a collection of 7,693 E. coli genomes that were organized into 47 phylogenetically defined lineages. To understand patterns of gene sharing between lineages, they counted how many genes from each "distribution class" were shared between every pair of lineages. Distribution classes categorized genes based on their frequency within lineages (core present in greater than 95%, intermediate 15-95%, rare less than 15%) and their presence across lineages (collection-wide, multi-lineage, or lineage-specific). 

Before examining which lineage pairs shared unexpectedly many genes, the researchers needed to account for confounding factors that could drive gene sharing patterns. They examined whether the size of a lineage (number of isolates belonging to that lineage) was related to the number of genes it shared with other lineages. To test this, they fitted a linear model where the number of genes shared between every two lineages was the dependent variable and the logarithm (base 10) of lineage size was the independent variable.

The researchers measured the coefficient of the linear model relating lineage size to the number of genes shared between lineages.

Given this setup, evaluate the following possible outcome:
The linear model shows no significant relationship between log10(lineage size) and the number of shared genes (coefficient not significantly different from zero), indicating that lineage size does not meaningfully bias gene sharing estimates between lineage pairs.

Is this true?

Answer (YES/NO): NO